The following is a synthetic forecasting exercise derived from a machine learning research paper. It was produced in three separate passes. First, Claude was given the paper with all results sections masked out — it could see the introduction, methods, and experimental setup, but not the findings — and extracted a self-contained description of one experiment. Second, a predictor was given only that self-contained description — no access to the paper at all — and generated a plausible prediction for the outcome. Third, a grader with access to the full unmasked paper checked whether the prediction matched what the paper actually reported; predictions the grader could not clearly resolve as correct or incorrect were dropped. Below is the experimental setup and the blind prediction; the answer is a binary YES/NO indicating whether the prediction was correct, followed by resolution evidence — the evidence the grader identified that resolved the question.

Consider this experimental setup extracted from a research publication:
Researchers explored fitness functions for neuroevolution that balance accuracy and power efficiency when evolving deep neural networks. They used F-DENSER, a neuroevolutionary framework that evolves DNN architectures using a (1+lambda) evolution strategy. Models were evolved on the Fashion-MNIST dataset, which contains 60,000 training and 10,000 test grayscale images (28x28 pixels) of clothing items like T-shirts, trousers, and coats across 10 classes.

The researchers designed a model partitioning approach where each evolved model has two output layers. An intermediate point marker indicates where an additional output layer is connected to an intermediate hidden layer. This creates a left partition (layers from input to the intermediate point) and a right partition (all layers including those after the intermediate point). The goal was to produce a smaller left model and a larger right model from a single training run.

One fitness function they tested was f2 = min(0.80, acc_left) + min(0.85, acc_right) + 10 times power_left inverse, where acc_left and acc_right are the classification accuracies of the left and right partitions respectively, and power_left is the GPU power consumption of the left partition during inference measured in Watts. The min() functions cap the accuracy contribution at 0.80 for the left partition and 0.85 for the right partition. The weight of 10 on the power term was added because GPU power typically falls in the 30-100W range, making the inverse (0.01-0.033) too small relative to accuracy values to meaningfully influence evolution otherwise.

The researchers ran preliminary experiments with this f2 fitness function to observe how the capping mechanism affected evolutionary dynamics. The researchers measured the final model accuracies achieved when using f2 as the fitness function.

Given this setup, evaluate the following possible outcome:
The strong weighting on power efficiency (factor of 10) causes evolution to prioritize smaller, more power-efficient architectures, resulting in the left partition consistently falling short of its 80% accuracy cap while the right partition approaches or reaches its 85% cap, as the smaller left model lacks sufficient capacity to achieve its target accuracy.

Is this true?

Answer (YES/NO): NO